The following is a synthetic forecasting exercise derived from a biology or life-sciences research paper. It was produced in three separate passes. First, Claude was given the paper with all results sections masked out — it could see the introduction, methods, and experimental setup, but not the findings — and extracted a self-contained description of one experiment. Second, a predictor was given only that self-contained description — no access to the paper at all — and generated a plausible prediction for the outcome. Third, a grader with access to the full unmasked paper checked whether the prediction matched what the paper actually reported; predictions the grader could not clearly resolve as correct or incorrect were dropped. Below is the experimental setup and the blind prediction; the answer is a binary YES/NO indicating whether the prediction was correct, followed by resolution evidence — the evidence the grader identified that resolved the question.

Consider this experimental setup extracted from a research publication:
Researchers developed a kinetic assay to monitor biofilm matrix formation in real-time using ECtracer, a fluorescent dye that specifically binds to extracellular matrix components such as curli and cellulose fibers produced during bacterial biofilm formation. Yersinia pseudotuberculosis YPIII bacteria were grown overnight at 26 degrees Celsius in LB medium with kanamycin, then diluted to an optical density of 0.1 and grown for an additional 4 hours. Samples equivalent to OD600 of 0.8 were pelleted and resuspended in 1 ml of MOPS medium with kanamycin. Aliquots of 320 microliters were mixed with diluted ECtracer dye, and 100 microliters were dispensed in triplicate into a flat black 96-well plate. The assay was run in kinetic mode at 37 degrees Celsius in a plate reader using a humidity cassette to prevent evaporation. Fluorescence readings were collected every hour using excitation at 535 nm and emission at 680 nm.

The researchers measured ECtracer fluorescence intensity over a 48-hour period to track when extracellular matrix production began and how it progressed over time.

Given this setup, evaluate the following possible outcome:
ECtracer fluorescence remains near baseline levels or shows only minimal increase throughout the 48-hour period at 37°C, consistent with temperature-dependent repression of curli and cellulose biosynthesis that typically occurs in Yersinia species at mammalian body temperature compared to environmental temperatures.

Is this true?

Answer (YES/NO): NO